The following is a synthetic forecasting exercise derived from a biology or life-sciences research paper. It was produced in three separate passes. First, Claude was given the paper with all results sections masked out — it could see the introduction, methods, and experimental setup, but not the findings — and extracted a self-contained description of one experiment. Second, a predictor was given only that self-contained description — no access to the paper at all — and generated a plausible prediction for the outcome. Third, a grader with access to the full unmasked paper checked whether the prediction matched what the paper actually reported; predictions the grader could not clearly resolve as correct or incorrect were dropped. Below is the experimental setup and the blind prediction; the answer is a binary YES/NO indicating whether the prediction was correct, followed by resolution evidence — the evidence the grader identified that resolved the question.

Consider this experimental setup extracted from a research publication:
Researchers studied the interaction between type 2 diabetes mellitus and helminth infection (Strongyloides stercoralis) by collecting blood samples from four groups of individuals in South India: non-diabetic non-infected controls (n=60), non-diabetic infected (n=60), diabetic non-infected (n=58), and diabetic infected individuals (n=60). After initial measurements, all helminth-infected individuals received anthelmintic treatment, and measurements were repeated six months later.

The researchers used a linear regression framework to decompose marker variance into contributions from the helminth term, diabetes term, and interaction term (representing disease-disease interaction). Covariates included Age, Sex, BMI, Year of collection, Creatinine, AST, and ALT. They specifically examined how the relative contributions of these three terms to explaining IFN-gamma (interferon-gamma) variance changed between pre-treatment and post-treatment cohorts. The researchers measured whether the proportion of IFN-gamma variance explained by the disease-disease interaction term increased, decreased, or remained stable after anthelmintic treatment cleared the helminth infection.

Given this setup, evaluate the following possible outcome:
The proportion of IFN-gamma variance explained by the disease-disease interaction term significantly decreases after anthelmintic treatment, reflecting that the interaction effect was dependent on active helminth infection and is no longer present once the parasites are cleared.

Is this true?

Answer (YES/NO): YES